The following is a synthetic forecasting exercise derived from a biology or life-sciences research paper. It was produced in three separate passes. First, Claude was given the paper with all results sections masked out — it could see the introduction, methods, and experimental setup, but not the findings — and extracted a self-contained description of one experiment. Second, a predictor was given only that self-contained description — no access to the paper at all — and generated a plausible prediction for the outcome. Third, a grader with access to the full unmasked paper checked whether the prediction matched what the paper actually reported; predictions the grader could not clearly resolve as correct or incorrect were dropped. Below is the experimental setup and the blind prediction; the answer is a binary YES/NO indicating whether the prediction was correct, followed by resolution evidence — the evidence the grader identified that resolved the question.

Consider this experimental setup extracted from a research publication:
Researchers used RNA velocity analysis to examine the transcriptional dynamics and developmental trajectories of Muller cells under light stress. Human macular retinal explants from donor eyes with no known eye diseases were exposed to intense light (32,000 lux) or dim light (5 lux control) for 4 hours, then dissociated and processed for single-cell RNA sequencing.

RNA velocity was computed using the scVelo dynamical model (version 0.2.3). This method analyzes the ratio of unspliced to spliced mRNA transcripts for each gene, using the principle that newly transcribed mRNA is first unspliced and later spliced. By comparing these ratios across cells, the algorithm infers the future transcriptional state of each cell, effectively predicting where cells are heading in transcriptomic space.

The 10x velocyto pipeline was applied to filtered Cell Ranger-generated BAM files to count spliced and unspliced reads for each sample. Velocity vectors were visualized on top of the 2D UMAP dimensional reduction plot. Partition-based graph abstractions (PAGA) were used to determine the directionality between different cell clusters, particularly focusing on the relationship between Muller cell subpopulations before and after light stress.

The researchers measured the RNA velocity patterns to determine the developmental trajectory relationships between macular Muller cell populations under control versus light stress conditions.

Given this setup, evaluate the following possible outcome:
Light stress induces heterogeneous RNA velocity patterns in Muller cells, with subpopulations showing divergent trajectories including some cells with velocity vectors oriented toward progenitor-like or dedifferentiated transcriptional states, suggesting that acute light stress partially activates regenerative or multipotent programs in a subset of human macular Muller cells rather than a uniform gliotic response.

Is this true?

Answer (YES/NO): NO